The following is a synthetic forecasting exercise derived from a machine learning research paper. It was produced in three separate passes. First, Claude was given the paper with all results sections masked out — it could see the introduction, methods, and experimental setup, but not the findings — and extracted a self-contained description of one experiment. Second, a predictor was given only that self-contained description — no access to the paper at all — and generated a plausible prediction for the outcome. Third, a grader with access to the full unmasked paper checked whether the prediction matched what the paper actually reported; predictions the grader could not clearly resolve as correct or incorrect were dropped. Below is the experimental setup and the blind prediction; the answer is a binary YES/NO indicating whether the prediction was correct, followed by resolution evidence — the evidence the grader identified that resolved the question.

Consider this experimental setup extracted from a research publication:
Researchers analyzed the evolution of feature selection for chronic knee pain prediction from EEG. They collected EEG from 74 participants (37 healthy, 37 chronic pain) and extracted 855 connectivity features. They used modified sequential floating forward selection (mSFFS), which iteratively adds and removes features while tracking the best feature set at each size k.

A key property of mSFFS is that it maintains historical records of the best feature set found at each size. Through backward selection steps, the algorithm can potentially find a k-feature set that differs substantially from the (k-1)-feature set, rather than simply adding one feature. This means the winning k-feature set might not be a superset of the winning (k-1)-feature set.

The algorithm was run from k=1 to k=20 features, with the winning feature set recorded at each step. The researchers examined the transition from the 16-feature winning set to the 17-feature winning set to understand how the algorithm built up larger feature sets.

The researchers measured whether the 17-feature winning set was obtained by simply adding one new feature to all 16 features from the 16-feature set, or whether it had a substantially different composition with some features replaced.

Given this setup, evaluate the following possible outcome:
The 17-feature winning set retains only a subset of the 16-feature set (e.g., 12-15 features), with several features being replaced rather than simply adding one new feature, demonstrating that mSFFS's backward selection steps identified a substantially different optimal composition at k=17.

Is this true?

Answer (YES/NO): NO